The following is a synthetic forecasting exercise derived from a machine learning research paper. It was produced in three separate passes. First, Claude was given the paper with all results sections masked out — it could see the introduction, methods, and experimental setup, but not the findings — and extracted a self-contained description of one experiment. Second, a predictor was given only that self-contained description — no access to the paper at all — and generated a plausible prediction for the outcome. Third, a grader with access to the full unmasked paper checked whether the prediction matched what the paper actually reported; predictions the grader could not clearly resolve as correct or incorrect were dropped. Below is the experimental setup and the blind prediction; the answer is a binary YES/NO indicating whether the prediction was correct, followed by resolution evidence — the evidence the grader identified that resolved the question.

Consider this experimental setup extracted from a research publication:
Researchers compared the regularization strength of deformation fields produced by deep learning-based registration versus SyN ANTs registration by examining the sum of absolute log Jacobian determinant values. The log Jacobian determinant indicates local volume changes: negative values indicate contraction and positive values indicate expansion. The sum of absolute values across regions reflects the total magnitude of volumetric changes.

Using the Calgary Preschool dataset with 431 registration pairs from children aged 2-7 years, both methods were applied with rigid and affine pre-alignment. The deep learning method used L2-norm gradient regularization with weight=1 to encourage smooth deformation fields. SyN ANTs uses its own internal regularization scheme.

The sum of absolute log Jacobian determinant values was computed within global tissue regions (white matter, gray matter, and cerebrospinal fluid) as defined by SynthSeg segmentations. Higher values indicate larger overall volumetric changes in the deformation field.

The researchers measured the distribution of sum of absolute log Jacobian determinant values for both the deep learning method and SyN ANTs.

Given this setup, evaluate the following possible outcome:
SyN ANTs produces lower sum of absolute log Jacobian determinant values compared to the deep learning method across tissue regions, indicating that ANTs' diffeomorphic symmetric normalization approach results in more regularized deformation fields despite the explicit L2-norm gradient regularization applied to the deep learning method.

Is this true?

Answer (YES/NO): NO